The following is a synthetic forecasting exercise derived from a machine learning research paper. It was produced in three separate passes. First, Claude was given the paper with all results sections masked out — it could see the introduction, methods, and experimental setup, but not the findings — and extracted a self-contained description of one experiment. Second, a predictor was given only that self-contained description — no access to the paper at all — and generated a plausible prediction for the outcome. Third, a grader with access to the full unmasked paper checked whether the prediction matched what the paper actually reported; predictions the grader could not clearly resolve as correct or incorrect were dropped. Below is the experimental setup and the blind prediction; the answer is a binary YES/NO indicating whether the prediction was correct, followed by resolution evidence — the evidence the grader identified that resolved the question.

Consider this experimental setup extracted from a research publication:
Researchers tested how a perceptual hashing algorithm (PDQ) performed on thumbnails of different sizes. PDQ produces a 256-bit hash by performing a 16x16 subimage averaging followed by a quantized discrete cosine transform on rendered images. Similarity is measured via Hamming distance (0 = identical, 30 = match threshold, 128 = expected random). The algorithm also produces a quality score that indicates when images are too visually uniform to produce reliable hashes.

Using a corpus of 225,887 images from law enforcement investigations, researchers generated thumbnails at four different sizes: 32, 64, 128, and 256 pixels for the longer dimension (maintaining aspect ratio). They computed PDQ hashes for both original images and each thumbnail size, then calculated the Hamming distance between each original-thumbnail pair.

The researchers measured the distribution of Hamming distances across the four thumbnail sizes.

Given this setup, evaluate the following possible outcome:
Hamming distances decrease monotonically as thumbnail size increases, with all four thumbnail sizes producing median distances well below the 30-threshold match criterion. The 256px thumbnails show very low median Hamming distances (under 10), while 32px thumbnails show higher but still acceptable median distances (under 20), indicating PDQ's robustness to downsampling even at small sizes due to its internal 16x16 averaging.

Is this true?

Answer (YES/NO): NO